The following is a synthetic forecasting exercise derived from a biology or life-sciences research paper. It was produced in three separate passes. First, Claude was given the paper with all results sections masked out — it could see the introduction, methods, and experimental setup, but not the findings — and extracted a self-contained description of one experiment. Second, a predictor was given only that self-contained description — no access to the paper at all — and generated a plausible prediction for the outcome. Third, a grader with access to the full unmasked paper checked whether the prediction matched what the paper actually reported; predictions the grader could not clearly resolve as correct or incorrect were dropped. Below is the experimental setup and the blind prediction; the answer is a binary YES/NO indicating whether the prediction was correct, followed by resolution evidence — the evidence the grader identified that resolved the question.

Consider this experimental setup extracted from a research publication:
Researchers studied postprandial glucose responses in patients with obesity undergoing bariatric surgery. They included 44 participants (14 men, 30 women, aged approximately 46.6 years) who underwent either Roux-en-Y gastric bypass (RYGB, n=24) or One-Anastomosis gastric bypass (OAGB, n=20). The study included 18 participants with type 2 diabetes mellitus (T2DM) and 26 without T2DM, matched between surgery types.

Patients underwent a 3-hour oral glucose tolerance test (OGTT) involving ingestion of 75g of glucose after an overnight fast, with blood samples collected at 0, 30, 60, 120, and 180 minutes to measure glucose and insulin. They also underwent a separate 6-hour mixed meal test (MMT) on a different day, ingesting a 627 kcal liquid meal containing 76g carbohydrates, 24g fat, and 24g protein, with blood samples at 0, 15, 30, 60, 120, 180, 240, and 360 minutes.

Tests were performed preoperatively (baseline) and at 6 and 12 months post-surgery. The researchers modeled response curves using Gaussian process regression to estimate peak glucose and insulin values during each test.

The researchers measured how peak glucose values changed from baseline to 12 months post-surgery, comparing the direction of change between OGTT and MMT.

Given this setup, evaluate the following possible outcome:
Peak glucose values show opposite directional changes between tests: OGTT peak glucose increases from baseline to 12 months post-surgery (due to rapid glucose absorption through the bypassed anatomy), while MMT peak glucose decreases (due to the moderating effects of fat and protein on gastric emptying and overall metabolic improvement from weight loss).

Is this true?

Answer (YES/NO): NO